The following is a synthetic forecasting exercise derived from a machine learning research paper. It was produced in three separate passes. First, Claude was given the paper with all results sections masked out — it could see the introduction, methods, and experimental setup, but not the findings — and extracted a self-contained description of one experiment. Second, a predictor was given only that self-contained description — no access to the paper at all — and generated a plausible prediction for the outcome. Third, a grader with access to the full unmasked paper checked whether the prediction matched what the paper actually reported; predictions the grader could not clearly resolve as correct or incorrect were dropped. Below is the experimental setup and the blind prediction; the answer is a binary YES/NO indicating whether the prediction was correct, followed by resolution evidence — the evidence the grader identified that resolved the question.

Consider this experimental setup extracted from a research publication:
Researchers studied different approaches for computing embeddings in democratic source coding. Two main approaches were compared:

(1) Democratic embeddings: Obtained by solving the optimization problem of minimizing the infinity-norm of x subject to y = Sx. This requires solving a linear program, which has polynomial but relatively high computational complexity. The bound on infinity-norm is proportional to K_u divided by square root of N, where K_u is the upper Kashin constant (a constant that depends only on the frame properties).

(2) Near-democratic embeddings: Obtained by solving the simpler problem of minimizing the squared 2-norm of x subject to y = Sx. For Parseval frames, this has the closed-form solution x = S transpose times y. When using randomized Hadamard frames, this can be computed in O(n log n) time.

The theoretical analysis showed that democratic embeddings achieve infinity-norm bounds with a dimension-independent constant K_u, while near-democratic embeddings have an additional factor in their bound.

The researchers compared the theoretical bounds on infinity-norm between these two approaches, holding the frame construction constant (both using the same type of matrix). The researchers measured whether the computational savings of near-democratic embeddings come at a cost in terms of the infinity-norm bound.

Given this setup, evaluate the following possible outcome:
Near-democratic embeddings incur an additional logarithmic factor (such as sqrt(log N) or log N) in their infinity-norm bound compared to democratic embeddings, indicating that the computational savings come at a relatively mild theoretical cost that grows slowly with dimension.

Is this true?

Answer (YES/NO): YES